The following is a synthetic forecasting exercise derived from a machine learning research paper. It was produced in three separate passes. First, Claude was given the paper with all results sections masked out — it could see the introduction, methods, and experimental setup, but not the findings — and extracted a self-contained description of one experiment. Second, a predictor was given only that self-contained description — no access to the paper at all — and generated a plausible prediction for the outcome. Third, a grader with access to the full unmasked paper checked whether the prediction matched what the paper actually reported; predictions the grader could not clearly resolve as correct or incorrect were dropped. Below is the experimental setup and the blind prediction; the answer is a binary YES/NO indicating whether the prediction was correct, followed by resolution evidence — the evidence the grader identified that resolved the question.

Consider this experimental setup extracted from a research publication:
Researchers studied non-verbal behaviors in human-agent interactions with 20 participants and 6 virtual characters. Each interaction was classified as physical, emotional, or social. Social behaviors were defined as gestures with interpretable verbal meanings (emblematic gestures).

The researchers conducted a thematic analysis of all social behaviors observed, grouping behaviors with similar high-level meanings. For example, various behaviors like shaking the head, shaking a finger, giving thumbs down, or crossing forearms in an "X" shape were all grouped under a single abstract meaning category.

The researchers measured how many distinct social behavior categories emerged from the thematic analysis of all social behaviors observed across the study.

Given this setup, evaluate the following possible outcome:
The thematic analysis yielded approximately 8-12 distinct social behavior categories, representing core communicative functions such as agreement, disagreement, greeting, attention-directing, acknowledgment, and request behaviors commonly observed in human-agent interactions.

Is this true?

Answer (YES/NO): NO